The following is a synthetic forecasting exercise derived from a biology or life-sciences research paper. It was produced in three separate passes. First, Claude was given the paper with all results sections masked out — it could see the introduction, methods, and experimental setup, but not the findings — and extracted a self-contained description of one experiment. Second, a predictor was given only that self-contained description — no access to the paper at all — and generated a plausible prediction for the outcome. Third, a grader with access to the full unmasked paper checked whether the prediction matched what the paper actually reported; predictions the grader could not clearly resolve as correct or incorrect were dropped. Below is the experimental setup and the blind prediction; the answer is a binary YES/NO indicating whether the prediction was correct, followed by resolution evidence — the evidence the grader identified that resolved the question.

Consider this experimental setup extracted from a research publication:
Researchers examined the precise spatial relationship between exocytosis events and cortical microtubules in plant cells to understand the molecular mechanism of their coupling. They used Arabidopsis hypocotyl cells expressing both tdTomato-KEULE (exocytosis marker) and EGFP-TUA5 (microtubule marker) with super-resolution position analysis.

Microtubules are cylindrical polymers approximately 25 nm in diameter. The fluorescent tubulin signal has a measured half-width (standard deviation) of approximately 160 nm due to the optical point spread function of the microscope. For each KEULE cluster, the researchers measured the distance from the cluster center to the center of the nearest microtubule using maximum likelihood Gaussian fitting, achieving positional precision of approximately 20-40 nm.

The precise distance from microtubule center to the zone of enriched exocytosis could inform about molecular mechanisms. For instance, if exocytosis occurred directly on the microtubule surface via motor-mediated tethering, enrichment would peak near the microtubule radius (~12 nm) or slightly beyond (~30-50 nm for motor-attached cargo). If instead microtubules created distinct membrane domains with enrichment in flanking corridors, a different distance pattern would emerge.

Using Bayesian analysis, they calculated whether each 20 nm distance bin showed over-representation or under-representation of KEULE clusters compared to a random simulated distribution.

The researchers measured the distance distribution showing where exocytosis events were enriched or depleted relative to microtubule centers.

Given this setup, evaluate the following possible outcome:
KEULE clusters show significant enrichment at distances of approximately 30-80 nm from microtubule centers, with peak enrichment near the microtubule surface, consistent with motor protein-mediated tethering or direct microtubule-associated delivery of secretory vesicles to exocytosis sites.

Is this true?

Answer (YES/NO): NO